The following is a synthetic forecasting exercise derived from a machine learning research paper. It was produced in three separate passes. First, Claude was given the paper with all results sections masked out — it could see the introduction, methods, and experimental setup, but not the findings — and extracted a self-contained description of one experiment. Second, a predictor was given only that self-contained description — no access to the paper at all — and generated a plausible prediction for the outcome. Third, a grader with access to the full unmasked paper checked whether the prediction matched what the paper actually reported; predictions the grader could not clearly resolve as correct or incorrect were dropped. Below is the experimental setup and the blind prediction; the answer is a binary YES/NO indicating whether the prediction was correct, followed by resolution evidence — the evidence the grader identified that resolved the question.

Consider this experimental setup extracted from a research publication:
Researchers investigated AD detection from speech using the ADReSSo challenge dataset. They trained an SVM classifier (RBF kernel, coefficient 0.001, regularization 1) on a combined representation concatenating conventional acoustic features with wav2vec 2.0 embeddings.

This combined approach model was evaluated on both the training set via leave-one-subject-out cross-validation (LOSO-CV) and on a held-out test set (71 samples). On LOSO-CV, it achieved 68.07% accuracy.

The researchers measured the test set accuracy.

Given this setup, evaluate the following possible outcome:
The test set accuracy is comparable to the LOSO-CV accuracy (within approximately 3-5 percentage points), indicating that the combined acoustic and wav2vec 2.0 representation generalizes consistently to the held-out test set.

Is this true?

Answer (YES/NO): YES